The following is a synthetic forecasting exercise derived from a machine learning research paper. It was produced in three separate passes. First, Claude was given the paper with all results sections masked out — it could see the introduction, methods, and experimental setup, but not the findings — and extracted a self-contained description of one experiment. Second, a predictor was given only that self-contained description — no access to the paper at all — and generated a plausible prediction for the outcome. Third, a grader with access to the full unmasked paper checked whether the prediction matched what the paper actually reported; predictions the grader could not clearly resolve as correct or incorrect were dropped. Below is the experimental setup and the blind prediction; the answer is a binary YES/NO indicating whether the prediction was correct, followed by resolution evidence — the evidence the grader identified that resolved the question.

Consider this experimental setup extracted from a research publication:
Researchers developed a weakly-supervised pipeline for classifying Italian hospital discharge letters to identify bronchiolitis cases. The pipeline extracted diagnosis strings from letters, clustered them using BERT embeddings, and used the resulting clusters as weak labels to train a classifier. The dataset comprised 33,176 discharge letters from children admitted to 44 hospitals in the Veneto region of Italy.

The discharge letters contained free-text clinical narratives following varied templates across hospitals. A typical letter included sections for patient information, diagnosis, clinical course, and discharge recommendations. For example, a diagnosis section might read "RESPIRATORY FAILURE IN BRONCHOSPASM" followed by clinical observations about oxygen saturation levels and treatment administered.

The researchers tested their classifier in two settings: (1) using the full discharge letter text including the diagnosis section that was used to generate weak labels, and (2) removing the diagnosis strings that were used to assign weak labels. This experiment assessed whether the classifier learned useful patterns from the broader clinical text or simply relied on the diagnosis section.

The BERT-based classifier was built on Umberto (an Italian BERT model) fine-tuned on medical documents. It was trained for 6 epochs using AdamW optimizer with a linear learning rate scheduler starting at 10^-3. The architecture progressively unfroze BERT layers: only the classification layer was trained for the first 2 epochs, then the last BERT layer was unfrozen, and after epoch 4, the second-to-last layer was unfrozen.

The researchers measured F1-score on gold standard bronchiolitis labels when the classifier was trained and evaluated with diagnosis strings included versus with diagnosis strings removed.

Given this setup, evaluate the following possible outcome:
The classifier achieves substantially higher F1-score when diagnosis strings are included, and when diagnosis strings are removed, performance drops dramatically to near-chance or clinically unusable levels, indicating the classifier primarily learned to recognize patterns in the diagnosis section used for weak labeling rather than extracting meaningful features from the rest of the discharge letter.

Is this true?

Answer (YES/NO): NO